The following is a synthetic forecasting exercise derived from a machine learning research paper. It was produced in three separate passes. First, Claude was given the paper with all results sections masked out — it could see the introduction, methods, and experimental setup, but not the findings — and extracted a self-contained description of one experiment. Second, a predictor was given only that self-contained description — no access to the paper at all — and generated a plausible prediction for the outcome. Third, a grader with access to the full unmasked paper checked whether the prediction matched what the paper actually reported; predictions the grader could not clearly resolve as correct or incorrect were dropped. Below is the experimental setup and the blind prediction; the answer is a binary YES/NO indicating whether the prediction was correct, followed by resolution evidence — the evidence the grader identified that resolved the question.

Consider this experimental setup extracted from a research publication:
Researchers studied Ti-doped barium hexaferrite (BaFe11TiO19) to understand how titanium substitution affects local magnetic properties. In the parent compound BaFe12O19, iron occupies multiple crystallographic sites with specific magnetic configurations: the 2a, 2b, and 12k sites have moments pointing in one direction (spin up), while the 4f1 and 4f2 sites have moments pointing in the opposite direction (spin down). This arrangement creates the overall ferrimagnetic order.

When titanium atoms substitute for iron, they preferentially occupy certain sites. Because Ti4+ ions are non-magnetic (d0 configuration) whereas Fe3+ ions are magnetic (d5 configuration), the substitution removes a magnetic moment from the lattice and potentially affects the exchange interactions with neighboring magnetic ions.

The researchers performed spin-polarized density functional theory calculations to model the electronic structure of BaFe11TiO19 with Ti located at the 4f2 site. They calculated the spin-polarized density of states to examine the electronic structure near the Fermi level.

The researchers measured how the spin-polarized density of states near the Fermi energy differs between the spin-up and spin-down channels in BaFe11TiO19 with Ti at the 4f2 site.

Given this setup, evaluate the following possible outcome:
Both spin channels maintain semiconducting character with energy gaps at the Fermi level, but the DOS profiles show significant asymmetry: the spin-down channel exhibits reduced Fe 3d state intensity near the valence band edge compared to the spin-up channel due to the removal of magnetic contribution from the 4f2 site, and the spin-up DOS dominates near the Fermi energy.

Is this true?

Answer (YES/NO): NO